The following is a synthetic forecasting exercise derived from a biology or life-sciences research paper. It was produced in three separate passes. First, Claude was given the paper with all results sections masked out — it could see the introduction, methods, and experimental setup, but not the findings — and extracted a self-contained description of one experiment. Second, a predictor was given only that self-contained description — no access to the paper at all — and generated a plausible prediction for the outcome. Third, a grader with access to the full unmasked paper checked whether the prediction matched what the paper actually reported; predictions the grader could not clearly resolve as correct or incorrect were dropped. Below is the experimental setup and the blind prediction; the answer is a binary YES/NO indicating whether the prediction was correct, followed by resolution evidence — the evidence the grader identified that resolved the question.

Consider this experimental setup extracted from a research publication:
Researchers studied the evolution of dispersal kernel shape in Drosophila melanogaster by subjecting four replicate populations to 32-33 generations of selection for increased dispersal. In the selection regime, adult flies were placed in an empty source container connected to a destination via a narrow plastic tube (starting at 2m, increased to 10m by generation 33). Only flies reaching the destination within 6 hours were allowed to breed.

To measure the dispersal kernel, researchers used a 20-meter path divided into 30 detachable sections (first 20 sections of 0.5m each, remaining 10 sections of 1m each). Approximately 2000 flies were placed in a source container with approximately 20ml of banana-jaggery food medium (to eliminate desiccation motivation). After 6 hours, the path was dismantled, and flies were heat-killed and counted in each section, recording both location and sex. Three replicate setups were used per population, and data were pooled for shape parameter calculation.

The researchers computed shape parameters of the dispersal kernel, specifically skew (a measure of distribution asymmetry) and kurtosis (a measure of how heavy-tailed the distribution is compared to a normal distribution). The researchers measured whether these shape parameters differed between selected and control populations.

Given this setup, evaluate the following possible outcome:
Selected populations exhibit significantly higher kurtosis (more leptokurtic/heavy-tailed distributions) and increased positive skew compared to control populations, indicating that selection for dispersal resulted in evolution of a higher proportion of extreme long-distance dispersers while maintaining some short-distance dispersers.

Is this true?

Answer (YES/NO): NO